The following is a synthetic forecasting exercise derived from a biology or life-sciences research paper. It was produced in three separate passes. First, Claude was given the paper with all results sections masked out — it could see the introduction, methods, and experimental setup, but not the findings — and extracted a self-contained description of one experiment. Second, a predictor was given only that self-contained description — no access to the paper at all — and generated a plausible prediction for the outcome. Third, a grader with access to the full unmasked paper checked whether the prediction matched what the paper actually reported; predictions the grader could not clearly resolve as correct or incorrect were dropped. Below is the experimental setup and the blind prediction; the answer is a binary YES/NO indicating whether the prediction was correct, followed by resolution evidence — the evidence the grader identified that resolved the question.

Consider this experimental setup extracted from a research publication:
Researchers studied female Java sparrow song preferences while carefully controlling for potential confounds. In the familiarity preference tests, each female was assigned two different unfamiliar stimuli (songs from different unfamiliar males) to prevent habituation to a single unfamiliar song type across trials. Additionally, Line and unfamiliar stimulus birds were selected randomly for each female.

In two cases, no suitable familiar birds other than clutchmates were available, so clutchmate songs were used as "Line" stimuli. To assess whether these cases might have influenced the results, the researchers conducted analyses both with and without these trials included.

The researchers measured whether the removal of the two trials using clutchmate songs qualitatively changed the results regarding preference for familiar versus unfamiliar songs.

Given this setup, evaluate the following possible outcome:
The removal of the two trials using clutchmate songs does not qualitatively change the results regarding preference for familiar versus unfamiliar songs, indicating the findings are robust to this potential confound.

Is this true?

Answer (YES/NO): YES